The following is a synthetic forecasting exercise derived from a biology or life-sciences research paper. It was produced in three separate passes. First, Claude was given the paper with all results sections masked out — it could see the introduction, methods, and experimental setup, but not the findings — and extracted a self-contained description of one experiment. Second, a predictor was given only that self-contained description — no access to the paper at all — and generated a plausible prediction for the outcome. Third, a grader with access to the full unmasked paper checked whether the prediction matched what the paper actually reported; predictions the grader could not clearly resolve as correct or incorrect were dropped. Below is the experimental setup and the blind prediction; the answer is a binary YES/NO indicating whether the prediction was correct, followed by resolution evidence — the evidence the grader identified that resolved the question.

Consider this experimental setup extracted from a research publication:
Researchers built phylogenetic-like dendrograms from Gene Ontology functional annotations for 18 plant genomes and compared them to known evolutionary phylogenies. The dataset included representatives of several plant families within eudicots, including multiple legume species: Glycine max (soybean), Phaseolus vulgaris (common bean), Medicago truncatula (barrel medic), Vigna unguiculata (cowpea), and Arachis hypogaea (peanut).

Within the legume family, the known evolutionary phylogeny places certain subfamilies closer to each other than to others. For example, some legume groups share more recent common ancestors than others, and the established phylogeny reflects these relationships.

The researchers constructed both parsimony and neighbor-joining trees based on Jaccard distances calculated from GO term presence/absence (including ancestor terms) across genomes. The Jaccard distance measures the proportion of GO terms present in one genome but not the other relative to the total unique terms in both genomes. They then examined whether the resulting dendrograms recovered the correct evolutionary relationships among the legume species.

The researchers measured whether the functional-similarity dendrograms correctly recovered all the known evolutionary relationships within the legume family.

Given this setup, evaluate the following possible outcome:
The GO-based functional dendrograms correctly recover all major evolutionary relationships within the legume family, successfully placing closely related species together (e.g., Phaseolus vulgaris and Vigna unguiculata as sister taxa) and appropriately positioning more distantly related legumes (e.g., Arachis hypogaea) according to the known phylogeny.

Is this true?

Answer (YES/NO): NO